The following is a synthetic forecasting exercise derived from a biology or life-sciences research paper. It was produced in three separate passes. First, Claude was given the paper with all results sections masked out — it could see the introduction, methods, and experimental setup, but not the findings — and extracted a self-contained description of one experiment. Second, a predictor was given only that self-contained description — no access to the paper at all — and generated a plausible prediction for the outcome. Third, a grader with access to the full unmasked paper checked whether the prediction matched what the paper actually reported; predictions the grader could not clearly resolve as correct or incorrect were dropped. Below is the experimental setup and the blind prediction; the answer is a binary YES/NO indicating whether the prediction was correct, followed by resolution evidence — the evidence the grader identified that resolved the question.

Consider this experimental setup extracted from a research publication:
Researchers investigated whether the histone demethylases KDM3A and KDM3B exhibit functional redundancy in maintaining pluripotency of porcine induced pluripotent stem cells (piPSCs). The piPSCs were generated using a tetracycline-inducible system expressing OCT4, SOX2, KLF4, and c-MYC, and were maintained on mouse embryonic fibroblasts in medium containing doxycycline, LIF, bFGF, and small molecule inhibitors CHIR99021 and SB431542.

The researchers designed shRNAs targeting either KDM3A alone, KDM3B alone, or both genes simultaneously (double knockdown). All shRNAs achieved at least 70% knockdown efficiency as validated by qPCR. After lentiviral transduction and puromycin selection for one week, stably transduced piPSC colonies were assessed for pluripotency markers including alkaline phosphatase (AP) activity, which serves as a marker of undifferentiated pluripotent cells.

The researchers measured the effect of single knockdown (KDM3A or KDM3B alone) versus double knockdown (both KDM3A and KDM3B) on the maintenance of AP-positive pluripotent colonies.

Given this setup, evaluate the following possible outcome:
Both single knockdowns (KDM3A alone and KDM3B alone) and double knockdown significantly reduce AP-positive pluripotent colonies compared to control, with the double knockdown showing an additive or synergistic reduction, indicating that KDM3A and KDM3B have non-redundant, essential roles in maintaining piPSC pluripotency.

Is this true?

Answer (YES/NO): NO